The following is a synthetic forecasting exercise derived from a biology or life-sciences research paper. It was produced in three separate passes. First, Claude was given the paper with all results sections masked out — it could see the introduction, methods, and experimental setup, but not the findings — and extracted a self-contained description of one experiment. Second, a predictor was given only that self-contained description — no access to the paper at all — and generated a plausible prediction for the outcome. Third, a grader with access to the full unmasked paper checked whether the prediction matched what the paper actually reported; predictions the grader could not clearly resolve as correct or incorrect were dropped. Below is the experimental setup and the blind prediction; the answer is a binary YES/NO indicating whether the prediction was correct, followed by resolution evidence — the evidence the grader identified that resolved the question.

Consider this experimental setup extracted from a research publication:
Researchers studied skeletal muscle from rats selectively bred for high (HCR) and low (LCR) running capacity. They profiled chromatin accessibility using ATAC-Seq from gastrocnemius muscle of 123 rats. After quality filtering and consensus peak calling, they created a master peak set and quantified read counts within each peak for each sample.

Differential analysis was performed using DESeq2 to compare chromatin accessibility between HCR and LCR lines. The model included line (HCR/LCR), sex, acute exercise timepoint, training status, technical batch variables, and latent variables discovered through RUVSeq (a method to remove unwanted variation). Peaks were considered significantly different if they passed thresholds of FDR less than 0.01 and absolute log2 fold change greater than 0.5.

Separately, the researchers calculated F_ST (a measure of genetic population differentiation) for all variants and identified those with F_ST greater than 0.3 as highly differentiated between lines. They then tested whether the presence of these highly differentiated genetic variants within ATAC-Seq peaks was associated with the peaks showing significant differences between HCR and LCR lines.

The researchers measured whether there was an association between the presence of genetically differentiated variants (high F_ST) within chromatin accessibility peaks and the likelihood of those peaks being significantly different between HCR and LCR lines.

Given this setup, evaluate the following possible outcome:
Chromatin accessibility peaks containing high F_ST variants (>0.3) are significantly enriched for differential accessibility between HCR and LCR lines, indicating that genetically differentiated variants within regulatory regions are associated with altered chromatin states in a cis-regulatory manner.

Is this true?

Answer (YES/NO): YES